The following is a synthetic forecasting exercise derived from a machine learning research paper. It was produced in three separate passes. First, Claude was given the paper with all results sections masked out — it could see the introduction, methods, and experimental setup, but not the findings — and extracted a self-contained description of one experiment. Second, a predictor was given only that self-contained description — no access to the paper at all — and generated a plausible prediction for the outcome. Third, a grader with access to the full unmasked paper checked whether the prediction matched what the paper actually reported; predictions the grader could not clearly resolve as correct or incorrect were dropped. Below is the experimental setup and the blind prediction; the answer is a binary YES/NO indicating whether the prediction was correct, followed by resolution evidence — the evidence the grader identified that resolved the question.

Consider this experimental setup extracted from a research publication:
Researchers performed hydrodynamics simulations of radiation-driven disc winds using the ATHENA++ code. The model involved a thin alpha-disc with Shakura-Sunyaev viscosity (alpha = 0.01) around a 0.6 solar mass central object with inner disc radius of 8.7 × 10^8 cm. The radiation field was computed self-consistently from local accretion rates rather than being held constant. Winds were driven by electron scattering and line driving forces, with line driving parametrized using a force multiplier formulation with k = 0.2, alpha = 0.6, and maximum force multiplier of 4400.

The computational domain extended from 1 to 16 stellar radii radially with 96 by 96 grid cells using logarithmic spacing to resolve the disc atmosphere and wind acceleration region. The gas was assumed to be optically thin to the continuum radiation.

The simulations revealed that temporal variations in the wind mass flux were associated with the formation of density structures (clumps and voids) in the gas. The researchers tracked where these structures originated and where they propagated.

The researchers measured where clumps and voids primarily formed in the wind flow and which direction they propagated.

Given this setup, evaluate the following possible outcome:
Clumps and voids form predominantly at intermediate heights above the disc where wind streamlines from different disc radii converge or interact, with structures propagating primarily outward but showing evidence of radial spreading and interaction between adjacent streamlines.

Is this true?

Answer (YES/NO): NO